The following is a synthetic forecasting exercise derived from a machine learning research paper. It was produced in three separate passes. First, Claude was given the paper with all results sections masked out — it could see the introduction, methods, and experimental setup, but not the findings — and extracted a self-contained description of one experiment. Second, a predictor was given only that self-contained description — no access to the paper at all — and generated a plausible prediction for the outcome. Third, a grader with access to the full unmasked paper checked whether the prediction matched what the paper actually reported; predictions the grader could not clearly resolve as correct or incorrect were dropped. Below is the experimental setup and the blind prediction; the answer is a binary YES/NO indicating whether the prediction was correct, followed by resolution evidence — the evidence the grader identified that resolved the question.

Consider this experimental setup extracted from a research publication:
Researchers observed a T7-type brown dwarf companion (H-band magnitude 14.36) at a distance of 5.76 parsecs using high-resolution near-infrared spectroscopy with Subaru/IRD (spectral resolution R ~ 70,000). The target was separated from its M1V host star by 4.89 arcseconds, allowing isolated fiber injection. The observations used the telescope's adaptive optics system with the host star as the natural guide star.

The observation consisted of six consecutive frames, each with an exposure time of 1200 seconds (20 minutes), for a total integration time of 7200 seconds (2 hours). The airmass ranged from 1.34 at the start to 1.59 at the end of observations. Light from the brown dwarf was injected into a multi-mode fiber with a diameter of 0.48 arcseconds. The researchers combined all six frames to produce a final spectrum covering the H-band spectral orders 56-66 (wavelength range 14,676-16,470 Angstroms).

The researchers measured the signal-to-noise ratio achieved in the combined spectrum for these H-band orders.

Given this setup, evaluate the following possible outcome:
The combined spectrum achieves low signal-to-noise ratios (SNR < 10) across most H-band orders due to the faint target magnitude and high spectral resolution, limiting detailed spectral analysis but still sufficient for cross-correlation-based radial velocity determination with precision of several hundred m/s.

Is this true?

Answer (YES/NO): NO